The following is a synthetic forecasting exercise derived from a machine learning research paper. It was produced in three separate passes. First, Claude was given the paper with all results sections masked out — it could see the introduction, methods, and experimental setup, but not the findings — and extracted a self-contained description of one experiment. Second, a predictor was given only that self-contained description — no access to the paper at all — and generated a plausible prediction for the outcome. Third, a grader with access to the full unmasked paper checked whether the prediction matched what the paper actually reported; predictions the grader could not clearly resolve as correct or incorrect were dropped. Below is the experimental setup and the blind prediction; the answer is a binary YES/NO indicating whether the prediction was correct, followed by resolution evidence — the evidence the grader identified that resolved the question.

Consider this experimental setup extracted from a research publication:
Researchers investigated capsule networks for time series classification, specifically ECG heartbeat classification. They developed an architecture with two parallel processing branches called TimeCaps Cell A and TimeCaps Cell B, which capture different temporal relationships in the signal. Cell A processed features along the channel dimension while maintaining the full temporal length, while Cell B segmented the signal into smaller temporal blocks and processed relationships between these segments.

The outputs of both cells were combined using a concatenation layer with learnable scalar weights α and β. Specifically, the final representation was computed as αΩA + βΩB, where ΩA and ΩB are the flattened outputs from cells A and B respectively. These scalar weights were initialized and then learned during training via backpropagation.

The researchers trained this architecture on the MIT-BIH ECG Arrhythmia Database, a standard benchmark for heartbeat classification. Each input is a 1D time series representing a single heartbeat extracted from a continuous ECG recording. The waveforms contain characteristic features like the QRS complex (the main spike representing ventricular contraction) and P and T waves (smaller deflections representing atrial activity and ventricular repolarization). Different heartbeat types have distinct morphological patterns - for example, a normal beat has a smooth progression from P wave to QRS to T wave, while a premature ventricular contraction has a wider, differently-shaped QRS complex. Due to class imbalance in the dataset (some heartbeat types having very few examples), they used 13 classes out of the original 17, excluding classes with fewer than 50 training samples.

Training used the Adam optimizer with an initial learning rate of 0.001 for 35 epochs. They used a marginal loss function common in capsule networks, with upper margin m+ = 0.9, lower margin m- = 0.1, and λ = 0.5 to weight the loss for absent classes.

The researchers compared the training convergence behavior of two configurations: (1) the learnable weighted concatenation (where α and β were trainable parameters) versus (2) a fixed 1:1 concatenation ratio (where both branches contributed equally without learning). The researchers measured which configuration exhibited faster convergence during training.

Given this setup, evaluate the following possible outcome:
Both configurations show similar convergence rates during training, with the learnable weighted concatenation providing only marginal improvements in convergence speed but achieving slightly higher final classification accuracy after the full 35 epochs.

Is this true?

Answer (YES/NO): NO